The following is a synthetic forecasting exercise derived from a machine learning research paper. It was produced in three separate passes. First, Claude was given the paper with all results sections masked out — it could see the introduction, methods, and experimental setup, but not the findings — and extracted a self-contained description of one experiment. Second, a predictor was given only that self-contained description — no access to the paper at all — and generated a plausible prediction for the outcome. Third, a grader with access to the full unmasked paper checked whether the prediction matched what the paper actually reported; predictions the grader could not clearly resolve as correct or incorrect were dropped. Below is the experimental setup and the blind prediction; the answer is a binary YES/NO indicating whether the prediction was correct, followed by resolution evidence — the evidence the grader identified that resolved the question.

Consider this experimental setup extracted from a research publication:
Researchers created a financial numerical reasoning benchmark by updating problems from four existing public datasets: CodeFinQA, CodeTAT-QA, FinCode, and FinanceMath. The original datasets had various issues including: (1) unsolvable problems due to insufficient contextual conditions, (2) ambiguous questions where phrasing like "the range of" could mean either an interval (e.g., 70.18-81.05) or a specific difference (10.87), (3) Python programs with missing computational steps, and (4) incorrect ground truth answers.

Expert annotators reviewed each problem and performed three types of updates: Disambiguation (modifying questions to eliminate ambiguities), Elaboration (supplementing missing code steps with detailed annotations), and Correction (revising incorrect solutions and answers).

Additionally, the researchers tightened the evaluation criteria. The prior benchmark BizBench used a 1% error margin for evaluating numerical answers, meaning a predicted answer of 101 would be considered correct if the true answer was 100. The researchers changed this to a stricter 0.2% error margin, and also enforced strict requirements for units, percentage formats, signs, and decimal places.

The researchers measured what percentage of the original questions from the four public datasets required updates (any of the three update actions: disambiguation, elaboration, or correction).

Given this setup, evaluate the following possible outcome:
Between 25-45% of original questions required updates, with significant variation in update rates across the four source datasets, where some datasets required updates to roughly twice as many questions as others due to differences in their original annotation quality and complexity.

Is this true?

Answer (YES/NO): NO